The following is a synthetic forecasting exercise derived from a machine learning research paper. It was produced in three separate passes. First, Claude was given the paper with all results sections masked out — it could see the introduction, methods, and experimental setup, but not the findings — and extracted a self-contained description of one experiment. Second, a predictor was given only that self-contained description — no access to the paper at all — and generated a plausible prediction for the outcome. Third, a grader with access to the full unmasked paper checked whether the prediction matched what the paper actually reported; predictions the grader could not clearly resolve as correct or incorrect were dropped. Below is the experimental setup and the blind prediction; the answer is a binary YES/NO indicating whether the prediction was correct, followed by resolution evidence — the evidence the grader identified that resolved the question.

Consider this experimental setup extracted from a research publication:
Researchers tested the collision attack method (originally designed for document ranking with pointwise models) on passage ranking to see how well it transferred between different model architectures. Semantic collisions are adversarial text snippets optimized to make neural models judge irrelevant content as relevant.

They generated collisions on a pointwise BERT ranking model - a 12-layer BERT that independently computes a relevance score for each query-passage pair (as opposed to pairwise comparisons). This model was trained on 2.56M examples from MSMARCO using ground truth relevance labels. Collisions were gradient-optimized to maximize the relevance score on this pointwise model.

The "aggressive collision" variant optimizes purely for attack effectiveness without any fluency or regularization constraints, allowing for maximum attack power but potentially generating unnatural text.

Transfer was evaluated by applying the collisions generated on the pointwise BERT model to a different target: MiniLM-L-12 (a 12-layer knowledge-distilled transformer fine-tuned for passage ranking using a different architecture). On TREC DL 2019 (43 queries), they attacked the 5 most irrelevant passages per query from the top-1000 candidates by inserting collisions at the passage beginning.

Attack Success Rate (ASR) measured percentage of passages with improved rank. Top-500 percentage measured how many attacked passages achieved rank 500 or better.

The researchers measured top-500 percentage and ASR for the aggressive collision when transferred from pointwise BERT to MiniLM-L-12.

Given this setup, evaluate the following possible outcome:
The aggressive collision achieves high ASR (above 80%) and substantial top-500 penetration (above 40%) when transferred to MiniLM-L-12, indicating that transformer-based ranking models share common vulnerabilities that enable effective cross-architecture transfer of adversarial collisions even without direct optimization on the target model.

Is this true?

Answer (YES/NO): NO